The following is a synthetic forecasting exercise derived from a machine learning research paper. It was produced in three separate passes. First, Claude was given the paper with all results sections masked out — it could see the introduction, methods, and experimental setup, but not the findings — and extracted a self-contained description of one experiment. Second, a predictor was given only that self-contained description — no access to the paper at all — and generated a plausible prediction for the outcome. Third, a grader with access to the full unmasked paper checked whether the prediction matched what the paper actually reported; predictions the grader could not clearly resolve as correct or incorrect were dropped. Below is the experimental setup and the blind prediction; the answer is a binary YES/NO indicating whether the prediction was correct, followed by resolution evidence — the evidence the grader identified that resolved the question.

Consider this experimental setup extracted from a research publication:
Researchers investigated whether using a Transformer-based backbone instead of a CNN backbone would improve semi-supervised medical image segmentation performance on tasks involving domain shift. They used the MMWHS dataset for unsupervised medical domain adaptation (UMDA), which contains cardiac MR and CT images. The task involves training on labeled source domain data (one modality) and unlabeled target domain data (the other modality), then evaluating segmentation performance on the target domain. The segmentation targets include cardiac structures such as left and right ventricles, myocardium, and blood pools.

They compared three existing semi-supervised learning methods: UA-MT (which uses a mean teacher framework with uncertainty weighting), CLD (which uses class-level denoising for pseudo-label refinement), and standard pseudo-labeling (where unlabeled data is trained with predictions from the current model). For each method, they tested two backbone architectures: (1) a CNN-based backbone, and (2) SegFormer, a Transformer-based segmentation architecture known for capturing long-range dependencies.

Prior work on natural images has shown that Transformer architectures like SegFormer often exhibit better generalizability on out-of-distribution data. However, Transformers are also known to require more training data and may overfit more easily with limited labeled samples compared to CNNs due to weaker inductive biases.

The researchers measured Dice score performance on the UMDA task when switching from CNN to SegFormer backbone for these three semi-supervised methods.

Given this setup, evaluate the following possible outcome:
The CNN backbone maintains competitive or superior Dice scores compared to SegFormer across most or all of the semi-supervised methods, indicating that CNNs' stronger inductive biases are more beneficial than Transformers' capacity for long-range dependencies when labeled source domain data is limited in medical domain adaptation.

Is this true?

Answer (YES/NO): YES